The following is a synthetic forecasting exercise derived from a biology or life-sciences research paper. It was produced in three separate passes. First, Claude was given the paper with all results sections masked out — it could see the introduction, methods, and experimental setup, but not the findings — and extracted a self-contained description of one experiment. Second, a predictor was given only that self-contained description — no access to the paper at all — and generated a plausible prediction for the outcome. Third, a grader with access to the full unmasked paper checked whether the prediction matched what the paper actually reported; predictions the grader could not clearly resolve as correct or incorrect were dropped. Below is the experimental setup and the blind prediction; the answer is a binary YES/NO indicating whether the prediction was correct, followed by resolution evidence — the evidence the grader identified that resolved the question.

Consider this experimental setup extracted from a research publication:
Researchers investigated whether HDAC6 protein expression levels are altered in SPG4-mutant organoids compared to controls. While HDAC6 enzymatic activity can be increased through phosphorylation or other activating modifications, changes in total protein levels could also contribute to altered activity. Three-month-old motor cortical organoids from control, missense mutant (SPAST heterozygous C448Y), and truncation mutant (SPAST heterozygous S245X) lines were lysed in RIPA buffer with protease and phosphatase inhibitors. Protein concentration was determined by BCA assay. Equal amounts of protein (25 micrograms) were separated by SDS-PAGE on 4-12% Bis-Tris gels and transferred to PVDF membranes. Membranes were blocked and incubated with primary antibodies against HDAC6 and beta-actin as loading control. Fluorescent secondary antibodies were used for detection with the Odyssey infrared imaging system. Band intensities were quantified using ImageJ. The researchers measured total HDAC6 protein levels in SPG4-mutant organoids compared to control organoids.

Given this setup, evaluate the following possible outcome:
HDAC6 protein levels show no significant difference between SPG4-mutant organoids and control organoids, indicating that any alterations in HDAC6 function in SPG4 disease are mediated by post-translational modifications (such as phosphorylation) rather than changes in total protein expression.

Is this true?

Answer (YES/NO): YES